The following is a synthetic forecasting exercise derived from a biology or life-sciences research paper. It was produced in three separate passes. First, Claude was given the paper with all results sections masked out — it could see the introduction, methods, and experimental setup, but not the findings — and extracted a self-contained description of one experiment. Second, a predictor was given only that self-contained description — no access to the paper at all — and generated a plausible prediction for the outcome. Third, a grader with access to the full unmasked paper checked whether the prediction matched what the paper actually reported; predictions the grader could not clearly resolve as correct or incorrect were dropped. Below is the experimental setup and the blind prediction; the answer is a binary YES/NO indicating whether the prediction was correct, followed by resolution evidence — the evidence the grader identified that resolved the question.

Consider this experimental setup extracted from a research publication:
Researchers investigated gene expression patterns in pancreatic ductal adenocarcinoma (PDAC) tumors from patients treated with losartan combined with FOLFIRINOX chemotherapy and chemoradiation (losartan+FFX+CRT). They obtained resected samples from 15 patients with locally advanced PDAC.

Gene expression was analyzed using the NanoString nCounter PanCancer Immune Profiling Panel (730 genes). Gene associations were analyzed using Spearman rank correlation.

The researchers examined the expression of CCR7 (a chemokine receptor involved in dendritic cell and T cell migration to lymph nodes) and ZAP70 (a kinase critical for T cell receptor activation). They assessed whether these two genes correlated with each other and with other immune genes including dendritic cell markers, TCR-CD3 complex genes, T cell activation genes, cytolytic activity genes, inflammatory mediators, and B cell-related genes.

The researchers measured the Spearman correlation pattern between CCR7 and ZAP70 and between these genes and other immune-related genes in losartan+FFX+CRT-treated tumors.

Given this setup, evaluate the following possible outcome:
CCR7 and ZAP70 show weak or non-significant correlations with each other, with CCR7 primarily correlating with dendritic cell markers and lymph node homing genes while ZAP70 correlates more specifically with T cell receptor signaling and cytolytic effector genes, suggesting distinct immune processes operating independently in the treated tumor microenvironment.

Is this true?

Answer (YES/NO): NO